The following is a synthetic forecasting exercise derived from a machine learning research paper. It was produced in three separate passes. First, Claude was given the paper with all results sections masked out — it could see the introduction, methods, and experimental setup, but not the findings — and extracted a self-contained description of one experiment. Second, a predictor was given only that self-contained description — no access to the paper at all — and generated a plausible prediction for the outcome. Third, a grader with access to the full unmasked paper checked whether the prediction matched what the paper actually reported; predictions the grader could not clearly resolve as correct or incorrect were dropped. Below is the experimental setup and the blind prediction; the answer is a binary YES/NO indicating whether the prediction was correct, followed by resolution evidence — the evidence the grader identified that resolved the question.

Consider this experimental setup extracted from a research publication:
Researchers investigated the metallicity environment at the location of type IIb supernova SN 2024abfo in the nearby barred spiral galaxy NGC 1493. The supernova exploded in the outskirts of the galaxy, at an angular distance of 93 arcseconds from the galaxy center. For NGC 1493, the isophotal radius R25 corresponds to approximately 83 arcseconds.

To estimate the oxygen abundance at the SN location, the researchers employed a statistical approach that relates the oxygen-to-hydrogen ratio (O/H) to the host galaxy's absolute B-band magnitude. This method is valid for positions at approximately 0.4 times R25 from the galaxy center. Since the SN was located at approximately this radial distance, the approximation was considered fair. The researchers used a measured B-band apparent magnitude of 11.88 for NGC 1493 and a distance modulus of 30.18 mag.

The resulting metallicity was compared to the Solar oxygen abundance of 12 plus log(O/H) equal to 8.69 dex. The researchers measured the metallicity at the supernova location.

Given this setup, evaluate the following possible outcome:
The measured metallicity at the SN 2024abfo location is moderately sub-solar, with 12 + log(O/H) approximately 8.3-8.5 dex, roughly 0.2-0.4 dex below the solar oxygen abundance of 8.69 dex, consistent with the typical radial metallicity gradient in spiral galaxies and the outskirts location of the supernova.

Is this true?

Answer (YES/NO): YES